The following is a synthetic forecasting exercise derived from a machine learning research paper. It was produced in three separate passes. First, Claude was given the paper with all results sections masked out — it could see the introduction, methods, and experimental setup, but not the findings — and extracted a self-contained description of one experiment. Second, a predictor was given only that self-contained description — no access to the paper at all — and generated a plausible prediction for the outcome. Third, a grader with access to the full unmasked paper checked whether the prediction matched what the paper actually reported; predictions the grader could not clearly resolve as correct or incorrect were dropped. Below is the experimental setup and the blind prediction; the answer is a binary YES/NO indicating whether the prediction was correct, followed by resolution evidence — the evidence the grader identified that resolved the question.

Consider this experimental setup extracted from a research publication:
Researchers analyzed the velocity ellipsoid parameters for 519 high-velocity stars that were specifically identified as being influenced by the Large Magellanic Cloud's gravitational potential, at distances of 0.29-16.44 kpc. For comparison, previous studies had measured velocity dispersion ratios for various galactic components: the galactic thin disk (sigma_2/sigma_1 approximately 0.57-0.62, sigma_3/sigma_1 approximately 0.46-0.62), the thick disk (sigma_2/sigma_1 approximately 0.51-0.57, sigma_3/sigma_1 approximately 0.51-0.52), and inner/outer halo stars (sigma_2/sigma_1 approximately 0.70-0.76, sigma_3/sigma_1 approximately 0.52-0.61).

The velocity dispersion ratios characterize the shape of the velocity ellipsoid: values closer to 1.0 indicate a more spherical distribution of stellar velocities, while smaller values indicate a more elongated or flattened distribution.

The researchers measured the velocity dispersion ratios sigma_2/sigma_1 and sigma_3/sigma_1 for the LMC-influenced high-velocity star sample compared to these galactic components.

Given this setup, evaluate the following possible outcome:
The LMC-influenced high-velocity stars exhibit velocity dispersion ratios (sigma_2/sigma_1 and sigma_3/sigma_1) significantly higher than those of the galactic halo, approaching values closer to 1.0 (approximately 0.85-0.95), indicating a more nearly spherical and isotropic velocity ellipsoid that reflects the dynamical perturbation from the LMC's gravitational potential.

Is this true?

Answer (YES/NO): NO